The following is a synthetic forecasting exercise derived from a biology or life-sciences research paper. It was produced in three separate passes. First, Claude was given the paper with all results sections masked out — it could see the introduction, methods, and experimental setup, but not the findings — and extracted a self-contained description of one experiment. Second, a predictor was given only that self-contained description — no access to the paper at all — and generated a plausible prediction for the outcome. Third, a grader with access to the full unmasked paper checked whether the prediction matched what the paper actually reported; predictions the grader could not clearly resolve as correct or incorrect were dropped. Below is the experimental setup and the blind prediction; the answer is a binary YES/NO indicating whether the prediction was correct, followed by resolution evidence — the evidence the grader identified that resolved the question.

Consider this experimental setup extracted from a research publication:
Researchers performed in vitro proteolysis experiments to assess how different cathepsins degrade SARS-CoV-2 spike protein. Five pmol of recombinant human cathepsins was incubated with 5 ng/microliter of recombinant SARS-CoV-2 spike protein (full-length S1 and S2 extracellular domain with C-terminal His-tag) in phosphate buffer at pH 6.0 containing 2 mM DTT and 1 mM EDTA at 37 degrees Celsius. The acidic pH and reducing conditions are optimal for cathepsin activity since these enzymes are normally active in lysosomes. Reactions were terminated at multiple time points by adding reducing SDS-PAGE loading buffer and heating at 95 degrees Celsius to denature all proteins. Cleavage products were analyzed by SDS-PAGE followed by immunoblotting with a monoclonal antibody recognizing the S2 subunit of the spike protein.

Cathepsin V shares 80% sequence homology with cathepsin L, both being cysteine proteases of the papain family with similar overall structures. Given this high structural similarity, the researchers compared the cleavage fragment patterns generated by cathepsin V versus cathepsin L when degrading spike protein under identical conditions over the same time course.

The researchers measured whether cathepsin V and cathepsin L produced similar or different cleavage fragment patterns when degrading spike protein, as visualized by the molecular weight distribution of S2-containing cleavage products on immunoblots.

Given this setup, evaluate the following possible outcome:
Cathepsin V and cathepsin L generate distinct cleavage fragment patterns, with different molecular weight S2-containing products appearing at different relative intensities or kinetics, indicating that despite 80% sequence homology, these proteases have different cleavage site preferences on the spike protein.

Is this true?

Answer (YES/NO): YES